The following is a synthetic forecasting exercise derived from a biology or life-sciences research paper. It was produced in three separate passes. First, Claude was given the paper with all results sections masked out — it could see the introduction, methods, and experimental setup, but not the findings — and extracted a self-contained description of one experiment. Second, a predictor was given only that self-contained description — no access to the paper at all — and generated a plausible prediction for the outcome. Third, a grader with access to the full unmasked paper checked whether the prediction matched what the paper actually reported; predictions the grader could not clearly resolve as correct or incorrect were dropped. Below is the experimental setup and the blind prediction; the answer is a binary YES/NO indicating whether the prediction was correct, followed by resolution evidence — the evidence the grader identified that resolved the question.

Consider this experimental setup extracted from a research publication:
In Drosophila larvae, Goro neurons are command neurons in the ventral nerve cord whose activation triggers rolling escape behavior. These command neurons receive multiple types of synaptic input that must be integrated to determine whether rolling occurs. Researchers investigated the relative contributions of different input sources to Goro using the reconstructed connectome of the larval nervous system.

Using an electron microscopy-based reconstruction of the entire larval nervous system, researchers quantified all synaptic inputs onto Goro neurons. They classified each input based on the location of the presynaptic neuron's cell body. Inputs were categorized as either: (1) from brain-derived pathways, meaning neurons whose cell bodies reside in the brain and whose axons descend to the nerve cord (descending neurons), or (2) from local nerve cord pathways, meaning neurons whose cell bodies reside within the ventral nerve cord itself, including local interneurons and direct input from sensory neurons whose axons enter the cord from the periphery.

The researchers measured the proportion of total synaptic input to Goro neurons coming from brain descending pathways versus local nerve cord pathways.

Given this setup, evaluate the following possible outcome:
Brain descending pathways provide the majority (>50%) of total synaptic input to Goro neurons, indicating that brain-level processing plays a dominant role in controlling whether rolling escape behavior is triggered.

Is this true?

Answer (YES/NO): NO